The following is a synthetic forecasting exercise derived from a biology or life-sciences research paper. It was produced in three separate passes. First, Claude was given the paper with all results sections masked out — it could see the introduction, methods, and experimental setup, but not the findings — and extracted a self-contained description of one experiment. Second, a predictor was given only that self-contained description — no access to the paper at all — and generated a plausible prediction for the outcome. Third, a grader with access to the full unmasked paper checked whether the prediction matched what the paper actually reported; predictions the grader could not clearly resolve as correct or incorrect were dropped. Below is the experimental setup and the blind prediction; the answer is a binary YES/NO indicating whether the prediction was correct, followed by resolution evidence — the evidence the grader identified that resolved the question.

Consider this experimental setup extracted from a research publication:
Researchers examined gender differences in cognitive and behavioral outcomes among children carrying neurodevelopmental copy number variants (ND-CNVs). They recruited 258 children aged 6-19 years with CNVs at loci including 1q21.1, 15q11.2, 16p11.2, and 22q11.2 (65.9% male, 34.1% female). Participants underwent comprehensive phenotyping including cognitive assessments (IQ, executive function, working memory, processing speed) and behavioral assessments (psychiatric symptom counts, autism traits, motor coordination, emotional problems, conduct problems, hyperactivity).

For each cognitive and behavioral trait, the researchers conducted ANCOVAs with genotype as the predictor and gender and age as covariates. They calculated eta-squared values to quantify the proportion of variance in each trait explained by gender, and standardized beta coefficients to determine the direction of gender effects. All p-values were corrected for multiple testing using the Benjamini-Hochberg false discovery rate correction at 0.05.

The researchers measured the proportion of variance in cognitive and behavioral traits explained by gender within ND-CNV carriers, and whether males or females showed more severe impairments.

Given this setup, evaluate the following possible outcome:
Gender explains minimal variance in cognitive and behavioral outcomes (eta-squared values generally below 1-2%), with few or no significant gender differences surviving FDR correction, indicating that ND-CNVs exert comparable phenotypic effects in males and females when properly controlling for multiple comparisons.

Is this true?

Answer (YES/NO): NO